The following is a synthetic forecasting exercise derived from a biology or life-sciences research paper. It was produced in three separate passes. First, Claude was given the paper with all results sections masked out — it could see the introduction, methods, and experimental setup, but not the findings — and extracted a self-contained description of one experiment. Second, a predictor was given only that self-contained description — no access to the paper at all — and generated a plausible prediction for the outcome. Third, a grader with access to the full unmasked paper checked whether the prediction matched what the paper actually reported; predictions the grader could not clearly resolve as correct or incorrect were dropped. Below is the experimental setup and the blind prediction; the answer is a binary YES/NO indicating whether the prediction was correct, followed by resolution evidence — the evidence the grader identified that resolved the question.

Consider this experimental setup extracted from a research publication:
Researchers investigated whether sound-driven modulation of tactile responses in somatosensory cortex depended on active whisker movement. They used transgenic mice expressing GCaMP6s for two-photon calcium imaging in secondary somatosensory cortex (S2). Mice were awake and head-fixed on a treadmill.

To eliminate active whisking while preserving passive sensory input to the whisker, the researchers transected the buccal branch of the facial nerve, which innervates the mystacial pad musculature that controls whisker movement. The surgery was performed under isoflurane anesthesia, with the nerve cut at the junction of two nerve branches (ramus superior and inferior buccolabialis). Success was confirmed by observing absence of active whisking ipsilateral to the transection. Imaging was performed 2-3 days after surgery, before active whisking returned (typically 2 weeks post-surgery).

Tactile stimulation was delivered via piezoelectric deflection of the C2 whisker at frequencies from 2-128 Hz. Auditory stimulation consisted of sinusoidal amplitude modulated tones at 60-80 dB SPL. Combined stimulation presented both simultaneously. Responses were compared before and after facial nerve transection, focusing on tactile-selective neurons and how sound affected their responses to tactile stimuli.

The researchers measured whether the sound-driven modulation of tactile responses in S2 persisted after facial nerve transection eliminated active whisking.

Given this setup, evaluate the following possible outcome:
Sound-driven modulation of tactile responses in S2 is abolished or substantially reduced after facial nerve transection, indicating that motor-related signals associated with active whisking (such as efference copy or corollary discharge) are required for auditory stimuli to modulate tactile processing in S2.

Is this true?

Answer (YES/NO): NO